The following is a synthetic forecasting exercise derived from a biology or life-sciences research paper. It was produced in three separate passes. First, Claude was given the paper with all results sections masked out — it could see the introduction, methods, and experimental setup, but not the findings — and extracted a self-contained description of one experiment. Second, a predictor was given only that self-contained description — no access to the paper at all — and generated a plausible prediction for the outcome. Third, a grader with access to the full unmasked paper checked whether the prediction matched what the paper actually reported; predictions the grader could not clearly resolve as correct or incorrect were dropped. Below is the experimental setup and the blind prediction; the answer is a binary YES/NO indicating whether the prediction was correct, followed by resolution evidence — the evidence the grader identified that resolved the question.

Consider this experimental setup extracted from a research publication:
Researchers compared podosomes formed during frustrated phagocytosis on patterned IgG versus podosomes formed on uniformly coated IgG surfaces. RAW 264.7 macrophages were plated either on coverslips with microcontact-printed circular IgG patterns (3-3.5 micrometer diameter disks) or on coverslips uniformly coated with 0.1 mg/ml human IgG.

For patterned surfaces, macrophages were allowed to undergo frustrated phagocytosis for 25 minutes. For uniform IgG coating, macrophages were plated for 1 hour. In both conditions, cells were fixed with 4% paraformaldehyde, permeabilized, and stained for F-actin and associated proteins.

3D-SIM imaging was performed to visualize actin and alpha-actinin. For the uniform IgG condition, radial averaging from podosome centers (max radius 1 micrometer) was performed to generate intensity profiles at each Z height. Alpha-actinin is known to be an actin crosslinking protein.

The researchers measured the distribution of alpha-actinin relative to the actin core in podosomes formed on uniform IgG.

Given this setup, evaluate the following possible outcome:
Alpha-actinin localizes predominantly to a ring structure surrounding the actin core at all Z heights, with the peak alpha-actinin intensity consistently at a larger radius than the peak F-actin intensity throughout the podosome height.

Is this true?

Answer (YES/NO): NO